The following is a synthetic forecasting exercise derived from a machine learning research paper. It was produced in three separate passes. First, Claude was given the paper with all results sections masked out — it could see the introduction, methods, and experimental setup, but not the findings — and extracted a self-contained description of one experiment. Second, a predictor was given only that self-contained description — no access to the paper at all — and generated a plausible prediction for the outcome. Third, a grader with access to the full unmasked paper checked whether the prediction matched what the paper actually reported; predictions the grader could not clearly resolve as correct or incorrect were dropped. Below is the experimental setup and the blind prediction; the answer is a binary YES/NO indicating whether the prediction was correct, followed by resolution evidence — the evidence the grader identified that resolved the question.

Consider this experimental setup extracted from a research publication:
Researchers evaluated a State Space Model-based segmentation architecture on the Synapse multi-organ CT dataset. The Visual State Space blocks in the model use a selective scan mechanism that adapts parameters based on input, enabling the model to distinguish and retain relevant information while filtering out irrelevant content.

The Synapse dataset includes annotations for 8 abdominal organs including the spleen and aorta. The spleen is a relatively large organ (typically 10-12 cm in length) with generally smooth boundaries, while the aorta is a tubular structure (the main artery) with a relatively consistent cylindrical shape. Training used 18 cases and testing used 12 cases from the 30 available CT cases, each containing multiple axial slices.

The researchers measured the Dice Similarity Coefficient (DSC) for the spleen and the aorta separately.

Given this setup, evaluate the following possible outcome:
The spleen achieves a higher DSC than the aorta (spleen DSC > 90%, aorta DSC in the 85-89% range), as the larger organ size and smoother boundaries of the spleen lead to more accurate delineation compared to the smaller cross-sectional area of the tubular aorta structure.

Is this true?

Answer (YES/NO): NO